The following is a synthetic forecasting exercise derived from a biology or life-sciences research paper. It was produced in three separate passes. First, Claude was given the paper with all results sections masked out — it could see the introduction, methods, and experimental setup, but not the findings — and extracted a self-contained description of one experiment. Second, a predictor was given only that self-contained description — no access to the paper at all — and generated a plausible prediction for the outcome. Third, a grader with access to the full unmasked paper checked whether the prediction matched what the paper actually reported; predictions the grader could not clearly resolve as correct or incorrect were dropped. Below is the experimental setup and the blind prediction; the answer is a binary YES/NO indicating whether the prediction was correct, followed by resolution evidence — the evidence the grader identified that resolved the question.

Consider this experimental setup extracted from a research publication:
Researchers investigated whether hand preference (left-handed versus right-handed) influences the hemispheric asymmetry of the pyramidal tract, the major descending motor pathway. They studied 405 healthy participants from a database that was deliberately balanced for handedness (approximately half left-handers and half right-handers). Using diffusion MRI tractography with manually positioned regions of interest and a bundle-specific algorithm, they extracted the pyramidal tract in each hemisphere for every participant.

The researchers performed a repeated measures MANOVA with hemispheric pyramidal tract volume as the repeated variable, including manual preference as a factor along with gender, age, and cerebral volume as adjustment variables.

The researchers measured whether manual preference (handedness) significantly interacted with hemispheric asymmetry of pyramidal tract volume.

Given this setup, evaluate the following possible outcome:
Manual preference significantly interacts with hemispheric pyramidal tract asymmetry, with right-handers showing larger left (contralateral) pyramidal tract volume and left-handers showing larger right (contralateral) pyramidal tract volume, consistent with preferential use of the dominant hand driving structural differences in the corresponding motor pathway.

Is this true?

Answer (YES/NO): NO